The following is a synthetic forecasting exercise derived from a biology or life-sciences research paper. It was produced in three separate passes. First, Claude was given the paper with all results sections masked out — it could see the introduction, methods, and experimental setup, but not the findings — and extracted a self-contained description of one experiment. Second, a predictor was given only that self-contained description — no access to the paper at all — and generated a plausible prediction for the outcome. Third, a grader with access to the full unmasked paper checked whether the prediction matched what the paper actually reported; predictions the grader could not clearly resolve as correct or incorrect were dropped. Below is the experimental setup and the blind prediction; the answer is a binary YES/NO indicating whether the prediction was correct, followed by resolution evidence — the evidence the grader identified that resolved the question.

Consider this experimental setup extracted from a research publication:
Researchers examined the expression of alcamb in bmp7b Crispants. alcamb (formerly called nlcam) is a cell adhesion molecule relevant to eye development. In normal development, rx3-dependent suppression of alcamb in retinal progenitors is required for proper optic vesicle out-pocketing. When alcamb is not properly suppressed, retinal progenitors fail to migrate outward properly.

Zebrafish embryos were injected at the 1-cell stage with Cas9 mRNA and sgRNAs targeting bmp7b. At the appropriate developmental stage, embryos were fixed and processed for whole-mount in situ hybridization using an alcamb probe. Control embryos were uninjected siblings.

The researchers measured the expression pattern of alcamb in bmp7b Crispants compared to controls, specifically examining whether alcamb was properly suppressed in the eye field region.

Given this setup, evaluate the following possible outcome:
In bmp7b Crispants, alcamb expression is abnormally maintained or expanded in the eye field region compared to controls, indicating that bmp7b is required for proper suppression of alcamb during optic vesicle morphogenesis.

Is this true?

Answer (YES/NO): NO